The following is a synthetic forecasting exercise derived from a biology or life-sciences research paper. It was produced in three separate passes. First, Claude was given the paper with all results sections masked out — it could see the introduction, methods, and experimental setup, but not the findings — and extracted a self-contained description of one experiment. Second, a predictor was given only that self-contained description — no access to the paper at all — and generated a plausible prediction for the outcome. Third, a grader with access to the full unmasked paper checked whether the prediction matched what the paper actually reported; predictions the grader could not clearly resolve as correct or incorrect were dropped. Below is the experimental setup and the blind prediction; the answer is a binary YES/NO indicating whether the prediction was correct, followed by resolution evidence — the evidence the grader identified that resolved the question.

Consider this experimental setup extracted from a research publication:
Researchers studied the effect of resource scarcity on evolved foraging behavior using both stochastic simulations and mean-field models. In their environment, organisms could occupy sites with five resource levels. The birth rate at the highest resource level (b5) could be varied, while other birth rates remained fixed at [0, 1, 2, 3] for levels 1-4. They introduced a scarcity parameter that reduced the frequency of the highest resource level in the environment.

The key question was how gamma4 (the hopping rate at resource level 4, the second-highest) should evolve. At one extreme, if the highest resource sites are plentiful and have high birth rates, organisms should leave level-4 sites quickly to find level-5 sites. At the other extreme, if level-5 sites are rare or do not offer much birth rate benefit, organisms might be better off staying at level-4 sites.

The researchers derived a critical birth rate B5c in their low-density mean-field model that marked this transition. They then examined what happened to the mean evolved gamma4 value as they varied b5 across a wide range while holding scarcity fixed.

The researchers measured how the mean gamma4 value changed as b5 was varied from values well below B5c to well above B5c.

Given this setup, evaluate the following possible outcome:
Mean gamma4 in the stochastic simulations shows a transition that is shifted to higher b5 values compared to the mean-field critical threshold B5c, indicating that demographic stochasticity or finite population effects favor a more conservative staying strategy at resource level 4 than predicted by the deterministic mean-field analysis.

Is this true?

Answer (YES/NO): NO